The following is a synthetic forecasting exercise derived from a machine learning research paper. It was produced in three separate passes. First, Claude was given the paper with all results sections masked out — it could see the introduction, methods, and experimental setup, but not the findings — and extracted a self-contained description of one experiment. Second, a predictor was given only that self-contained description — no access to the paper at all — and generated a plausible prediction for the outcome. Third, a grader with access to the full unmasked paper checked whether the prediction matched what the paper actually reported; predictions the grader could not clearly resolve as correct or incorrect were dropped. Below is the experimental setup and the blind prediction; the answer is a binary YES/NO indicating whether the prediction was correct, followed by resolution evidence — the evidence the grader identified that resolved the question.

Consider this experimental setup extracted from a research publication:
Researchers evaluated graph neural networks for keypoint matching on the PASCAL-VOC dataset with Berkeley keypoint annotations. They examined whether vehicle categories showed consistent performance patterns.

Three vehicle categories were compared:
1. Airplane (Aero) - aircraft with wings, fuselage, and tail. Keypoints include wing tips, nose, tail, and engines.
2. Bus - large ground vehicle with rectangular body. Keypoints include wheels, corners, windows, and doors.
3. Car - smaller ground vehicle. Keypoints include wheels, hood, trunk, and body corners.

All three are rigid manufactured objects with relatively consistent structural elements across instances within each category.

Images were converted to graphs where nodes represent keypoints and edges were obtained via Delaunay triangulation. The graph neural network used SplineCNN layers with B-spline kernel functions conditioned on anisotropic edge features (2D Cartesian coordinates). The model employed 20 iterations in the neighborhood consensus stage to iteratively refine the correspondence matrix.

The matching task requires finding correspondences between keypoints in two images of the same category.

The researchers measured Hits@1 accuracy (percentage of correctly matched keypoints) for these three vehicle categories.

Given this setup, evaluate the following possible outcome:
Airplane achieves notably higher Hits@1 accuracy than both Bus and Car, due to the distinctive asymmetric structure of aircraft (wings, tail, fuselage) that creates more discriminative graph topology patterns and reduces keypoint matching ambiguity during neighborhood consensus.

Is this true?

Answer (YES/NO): NO